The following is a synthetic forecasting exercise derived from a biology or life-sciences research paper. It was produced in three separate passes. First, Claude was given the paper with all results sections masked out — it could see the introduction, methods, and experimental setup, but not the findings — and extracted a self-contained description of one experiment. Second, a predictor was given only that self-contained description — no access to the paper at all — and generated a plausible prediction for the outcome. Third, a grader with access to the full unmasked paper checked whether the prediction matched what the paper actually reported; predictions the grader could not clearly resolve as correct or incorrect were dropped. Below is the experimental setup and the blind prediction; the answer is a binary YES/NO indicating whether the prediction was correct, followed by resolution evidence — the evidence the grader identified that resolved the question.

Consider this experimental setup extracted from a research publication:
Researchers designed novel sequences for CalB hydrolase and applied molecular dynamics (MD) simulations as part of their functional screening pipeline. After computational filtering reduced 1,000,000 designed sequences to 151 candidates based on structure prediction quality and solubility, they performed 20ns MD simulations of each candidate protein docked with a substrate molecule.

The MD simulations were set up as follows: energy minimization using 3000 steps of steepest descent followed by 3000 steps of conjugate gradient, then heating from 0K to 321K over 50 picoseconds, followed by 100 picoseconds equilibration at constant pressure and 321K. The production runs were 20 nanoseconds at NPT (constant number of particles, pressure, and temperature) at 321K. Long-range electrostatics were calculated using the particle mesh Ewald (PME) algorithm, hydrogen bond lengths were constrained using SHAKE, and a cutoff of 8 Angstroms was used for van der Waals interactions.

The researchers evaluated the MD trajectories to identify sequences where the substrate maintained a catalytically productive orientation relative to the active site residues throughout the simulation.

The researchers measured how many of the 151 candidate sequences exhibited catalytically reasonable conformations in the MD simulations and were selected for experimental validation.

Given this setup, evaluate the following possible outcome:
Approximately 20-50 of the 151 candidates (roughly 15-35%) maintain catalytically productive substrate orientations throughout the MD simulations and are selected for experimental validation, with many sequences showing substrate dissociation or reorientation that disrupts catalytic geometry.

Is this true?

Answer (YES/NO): NO